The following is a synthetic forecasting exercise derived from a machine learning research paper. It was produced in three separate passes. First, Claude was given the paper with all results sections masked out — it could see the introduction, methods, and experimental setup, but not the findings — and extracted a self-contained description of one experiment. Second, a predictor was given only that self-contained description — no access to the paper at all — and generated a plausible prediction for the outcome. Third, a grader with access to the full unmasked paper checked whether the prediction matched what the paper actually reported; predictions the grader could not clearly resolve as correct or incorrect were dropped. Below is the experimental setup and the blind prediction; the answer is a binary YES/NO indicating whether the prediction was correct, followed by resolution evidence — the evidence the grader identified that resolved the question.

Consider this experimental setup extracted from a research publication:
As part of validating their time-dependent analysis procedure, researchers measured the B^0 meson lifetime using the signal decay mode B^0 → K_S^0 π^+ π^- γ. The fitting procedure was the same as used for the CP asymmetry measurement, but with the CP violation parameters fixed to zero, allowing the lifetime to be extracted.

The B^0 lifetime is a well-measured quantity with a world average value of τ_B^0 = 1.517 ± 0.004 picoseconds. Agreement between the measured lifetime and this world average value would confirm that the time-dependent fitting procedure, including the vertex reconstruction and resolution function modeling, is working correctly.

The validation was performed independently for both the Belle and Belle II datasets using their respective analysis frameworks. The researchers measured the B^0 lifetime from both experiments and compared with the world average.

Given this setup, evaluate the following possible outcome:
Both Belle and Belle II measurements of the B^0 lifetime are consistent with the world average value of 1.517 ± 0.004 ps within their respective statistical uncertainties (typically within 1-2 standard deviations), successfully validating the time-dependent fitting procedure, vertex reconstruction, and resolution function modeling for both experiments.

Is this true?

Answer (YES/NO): YES